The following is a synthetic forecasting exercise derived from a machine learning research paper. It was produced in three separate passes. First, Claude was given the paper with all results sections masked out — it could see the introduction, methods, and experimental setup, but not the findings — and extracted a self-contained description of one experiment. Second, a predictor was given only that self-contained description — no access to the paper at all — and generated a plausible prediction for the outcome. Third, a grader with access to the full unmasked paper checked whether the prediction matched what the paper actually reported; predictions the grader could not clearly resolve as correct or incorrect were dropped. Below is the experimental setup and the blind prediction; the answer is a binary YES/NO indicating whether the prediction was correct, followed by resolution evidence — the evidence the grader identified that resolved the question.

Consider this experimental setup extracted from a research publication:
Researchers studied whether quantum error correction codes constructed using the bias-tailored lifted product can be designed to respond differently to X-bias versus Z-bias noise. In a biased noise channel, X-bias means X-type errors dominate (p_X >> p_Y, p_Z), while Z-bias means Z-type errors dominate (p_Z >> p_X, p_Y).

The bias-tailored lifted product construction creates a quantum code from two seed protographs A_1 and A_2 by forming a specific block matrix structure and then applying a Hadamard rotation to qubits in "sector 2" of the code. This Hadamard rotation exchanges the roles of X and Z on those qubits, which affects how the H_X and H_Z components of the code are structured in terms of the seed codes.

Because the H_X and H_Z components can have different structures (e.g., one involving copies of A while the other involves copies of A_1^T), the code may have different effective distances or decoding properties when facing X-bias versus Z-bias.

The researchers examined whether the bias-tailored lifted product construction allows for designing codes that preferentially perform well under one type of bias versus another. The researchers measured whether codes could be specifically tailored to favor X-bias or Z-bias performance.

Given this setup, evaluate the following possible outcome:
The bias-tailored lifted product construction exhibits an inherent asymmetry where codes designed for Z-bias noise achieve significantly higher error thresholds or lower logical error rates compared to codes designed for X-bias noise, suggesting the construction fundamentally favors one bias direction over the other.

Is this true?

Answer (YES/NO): NO